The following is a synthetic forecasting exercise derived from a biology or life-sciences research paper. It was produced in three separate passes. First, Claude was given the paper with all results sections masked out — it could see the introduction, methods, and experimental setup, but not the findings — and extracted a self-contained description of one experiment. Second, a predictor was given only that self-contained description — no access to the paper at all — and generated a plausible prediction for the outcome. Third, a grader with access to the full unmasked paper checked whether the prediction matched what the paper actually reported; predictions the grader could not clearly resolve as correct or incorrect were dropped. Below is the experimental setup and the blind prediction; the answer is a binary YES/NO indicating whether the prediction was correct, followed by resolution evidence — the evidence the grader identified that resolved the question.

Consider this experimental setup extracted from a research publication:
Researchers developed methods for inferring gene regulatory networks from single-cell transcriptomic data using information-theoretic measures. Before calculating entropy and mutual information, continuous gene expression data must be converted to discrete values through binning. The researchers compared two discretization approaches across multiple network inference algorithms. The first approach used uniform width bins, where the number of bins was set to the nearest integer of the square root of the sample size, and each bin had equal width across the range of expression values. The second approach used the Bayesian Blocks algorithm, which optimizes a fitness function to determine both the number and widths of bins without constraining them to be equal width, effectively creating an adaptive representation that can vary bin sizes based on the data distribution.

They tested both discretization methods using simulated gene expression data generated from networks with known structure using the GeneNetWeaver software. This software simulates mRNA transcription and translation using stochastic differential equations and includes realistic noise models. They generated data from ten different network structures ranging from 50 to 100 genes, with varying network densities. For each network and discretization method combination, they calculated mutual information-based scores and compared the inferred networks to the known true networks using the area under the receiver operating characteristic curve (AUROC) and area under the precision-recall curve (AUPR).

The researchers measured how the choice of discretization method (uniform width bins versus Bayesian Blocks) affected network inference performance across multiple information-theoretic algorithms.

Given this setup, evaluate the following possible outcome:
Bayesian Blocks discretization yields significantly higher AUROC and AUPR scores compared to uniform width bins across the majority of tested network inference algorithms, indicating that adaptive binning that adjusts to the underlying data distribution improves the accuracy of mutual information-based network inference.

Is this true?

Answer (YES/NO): YES